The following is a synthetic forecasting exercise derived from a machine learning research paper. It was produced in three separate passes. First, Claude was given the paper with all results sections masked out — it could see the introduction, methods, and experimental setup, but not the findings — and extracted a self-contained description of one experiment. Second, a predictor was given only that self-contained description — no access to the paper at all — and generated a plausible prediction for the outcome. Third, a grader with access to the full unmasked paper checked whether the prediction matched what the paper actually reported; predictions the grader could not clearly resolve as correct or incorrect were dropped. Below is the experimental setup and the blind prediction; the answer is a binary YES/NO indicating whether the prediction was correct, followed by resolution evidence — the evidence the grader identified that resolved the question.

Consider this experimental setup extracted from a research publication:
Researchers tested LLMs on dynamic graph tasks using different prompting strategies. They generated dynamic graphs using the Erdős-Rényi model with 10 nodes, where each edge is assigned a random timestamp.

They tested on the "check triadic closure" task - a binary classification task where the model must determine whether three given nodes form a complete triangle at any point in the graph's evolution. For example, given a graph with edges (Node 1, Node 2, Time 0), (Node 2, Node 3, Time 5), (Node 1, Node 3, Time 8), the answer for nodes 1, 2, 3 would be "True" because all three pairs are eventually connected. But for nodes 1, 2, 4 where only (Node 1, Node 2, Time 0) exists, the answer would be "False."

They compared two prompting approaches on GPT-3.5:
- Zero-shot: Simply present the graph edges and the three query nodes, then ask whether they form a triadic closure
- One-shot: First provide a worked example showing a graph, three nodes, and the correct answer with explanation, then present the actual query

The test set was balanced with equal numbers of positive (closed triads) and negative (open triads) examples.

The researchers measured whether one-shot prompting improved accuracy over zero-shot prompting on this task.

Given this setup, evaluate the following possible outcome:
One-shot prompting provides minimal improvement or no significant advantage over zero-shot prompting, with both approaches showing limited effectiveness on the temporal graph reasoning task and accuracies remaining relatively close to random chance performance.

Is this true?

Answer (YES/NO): NO